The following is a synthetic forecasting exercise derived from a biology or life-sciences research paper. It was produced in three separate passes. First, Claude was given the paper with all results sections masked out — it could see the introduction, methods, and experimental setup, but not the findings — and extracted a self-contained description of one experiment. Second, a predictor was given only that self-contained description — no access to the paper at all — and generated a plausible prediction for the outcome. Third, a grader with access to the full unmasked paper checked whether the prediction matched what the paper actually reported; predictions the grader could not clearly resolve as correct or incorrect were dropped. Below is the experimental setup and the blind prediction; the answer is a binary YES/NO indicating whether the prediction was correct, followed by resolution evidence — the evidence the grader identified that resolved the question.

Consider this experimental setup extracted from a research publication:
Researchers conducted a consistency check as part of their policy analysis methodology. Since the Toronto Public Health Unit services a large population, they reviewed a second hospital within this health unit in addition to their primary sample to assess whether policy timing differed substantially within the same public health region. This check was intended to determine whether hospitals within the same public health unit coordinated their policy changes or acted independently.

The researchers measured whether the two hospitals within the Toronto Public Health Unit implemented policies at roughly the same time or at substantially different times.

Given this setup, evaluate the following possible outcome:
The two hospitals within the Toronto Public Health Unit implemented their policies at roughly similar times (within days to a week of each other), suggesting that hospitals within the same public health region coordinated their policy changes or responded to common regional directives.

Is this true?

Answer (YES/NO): YES